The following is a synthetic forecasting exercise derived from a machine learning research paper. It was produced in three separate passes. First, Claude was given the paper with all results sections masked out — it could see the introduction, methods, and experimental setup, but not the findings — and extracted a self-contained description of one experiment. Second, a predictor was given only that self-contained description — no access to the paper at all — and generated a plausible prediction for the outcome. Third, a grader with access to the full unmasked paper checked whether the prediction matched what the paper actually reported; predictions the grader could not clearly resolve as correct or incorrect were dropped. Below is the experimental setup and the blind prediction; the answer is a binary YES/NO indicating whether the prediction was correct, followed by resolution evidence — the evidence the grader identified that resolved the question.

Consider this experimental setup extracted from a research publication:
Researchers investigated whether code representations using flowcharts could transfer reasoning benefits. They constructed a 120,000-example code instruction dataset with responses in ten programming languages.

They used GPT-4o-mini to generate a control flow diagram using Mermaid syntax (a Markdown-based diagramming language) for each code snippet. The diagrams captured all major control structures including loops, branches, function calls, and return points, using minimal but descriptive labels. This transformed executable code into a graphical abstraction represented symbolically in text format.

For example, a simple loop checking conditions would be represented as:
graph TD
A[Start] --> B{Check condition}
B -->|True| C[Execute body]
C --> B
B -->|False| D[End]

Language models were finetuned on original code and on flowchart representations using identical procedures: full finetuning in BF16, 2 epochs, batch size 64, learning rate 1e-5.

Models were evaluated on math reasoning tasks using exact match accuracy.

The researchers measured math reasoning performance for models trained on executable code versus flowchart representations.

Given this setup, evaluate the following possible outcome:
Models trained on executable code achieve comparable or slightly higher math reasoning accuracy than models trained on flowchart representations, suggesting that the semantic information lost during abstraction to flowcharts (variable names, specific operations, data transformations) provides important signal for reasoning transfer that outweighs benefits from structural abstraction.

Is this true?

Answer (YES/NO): YES